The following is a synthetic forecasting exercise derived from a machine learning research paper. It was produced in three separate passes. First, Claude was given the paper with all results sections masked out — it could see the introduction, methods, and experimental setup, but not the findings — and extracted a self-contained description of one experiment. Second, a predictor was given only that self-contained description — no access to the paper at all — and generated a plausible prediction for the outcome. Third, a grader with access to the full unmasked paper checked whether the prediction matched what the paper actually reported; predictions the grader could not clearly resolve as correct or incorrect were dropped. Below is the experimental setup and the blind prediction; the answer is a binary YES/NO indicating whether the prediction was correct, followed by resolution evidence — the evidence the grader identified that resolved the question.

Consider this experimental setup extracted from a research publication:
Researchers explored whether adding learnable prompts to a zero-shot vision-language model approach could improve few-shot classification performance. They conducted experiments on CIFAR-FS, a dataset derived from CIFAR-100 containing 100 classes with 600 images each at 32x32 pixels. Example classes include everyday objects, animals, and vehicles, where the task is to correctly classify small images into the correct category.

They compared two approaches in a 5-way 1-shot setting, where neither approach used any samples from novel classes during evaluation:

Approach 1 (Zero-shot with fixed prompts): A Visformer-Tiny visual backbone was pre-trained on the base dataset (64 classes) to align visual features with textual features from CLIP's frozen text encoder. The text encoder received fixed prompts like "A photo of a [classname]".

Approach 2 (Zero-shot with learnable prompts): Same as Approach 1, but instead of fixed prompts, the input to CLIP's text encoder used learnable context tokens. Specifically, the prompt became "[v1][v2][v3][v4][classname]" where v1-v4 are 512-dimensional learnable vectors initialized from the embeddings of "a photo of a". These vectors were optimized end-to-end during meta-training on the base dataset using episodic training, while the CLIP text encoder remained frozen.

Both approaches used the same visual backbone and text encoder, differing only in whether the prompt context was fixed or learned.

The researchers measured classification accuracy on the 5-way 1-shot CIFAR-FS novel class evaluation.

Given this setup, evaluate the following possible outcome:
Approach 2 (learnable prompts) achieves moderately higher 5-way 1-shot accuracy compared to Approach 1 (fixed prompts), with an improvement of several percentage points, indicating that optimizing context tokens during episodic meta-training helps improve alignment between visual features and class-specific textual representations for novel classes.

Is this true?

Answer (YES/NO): YES